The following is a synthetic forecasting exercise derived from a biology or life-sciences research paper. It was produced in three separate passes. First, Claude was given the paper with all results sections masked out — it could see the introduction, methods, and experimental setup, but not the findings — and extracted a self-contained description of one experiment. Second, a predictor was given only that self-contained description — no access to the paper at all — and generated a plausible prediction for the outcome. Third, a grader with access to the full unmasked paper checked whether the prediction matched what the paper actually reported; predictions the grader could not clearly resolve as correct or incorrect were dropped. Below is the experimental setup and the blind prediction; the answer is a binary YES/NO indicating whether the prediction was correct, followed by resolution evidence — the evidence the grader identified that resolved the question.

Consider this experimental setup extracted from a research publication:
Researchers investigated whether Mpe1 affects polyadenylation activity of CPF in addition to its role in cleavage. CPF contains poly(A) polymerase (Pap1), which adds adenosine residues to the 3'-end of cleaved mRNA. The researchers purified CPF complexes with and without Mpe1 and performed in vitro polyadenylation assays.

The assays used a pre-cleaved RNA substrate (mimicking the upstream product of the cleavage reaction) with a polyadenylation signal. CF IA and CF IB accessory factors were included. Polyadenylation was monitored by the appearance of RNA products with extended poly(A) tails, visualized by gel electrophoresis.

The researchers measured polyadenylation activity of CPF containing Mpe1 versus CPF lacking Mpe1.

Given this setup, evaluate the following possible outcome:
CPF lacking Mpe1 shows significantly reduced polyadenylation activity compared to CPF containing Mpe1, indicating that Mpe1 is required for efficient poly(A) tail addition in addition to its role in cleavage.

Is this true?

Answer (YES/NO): YES